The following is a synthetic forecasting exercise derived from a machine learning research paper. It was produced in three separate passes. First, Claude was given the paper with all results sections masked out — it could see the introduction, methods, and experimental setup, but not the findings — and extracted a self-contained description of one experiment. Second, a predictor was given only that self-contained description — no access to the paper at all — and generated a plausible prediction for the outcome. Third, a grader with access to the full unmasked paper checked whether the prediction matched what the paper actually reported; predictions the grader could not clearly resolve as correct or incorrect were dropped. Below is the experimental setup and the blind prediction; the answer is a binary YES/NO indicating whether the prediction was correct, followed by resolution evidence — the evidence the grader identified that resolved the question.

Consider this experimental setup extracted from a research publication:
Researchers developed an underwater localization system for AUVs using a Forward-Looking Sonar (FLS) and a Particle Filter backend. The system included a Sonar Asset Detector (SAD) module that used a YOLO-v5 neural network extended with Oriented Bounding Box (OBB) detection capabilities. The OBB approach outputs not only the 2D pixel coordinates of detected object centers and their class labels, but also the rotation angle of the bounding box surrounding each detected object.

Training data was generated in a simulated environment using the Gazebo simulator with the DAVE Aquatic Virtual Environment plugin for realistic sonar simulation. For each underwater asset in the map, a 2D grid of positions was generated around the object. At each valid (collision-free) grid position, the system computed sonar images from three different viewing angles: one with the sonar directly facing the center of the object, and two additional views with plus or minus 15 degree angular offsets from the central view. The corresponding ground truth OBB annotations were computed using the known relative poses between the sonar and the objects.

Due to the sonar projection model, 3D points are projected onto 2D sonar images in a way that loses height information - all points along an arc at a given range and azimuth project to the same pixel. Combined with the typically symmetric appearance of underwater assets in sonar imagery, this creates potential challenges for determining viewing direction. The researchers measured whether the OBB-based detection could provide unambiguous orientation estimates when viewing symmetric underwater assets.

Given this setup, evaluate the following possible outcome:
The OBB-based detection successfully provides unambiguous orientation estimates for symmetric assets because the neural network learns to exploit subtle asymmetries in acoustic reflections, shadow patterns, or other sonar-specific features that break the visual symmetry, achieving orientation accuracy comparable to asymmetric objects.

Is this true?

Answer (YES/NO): NO